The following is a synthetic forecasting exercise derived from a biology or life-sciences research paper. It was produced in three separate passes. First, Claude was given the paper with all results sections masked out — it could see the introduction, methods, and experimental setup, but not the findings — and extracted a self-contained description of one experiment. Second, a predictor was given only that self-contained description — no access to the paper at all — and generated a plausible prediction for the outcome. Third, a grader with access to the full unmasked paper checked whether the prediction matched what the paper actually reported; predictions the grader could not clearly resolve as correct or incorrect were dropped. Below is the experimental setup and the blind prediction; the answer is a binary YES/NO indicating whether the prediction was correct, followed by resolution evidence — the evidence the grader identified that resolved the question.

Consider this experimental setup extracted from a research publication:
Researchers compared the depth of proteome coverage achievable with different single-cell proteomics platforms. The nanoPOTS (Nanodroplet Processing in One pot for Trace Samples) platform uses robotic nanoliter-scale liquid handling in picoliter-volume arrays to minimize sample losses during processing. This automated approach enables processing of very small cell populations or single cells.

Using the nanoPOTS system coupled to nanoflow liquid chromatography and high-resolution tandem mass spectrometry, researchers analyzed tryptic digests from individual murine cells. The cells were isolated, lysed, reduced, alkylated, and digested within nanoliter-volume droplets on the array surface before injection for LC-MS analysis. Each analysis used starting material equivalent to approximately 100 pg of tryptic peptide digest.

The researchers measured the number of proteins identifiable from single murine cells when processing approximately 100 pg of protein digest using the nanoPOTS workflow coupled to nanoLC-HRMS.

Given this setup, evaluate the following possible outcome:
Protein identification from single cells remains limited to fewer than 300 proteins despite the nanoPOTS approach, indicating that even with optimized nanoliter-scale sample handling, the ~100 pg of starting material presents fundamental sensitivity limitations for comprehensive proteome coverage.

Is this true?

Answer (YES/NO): NO